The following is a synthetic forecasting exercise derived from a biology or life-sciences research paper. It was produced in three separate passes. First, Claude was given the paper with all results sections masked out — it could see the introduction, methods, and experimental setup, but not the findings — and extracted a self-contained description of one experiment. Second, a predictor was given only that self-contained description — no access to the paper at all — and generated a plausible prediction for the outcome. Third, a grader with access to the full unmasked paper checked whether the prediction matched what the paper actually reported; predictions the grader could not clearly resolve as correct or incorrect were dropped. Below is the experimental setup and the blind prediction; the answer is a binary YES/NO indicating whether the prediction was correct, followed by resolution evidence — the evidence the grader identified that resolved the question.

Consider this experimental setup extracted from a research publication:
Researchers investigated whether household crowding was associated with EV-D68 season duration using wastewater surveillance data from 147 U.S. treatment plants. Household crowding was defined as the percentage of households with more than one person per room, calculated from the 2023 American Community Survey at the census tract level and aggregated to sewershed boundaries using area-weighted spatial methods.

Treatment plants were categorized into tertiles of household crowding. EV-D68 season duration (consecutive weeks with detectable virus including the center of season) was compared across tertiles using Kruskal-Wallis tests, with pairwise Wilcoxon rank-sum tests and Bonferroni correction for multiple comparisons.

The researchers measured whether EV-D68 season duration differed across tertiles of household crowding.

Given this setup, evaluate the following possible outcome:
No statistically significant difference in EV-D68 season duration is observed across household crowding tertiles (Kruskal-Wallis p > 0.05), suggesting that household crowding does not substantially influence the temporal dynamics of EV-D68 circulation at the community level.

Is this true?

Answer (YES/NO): NO